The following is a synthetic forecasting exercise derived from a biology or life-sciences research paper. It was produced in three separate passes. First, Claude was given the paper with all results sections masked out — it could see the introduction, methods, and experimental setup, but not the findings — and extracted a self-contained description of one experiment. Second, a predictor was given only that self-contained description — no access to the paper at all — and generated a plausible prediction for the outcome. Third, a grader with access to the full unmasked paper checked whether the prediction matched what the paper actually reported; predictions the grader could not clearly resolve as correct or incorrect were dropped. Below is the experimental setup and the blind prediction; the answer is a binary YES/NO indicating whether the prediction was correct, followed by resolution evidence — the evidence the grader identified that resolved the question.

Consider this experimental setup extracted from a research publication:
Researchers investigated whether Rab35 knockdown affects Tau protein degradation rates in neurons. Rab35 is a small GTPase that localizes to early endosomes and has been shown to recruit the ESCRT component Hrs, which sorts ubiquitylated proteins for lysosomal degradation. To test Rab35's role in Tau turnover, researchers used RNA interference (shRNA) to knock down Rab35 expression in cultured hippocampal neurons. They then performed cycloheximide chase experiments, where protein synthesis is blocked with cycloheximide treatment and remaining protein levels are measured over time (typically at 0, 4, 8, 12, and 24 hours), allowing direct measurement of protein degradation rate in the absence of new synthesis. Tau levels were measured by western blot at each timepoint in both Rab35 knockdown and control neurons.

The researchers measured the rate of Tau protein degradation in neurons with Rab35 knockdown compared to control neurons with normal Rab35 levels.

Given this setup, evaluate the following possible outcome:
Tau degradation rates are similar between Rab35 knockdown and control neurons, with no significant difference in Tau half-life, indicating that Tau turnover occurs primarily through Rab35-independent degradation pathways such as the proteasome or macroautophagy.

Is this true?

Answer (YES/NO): NO